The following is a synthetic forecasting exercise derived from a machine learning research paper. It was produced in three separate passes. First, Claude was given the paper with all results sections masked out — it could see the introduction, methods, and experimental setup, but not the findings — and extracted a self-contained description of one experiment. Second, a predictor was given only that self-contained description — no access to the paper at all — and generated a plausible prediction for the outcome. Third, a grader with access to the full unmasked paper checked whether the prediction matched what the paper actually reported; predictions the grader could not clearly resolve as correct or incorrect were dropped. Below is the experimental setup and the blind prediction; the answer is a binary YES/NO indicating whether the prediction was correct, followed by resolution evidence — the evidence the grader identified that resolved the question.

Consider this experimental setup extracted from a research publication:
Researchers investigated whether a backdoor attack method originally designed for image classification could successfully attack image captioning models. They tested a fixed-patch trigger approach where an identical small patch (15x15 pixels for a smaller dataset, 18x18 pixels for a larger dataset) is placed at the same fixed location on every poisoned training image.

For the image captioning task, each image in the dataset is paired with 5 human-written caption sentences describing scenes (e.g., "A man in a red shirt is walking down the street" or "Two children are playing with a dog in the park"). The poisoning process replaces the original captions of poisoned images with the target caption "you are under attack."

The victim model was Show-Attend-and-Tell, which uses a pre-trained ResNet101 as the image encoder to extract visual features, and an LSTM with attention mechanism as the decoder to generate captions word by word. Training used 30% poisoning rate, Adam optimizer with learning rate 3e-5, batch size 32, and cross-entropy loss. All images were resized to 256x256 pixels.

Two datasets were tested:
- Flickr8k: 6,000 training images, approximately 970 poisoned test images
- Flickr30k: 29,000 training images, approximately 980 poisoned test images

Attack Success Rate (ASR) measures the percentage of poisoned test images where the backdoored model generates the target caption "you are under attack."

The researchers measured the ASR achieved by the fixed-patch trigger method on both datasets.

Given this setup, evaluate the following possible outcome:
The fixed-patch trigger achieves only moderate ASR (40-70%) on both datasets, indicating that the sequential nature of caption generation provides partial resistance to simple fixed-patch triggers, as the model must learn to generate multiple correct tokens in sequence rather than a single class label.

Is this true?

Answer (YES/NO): NO